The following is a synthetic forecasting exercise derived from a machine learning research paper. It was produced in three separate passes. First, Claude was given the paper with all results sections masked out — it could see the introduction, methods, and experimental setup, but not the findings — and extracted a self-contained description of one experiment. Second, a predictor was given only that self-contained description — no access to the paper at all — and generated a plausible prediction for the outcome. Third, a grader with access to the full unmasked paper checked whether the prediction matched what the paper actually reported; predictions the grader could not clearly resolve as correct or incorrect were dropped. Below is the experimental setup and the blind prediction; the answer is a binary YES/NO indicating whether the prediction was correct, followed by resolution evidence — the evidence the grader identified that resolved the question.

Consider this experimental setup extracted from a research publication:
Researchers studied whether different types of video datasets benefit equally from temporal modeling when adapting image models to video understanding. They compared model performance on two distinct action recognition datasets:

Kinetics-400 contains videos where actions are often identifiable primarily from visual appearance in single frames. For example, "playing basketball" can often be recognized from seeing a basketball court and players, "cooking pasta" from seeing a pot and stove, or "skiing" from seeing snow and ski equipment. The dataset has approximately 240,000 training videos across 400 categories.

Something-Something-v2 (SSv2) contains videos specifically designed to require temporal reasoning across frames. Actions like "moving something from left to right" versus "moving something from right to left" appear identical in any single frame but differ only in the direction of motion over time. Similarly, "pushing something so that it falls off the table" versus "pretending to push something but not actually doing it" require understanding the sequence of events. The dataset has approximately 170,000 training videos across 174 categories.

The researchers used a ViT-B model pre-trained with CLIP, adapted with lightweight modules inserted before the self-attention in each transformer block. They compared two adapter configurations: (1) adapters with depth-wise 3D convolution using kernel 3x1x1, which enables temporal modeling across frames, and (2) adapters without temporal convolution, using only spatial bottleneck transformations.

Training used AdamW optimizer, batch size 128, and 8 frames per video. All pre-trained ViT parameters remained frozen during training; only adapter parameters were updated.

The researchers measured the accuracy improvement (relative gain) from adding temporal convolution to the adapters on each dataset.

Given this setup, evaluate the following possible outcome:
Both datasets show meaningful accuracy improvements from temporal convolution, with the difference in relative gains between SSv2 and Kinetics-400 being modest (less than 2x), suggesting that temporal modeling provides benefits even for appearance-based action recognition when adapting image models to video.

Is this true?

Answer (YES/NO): NO